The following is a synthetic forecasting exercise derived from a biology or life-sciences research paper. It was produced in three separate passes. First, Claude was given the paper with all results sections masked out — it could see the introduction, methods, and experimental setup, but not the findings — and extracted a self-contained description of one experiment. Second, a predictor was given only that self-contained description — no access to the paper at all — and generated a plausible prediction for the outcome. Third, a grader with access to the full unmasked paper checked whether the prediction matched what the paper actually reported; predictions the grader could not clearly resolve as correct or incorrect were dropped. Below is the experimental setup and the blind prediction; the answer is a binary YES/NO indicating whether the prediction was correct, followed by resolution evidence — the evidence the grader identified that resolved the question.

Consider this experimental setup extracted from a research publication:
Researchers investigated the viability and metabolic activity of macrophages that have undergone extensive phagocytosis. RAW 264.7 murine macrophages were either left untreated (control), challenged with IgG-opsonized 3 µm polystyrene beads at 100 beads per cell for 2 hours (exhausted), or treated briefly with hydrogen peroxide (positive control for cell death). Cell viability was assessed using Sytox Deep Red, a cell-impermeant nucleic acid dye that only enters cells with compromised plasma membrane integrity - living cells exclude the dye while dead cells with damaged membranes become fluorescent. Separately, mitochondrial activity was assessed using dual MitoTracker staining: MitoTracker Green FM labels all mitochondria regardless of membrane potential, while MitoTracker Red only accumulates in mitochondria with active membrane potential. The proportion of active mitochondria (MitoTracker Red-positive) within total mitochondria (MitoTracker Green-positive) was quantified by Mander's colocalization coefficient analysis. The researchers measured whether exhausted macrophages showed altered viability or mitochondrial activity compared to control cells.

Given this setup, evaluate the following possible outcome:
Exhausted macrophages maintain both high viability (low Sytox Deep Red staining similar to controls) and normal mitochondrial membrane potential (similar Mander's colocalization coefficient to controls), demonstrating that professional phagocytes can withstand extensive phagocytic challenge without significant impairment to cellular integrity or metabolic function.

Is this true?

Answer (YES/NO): YES